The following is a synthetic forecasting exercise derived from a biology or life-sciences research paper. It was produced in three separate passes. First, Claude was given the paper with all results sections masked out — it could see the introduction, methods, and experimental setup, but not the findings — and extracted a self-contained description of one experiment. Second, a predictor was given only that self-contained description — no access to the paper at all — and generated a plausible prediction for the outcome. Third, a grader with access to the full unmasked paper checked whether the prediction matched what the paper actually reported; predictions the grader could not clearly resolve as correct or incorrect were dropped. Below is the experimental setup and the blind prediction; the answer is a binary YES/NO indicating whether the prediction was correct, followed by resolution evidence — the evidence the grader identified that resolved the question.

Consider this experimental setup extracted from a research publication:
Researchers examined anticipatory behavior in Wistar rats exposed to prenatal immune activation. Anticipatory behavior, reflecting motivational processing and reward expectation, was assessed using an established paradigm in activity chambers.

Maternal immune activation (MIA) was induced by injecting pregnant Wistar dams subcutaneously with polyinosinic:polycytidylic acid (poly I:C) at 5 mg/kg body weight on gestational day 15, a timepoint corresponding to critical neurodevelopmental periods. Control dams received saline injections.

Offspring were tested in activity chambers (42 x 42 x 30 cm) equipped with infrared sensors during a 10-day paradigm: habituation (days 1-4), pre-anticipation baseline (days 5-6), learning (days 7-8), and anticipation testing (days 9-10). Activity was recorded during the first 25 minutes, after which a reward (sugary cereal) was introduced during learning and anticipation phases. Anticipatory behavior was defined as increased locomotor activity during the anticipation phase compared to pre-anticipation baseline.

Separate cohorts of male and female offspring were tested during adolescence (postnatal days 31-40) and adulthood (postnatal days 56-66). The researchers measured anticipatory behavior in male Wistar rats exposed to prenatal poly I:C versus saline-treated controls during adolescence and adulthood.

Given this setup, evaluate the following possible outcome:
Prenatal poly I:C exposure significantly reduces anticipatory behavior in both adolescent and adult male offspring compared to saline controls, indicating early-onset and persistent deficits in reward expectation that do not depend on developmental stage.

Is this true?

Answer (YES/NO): NO